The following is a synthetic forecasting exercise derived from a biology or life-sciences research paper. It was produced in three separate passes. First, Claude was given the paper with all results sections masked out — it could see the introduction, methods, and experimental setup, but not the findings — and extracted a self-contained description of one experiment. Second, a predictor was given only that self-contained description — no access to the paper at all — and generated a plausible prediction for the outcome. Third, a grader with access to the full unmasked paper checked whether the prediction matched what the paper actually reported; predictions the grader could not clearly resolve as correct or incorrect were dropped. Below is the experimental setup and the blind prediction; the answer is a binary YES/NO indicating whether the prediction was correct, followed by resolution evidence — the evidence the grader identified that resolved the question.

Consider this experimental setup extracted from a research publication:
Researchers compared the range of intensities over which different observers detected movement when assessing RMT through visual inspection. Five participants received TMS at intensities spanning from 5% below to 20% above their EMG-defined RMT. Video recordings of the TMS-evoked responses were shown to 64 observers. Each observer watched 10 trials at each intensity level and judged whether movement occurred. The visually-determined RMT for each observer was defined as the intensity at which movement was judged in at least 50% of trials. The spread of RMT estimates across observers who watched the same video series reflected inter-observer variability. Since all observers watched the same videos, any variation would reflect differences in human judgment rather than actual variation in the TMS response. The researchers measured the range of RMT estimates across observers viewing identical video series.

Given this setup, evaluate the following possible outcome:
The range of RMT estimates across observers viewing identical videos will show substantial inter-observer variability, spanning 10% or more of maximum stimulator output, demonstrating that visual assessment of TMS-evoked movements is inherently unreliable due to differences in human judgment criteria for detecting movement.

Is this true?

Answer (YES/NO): YES